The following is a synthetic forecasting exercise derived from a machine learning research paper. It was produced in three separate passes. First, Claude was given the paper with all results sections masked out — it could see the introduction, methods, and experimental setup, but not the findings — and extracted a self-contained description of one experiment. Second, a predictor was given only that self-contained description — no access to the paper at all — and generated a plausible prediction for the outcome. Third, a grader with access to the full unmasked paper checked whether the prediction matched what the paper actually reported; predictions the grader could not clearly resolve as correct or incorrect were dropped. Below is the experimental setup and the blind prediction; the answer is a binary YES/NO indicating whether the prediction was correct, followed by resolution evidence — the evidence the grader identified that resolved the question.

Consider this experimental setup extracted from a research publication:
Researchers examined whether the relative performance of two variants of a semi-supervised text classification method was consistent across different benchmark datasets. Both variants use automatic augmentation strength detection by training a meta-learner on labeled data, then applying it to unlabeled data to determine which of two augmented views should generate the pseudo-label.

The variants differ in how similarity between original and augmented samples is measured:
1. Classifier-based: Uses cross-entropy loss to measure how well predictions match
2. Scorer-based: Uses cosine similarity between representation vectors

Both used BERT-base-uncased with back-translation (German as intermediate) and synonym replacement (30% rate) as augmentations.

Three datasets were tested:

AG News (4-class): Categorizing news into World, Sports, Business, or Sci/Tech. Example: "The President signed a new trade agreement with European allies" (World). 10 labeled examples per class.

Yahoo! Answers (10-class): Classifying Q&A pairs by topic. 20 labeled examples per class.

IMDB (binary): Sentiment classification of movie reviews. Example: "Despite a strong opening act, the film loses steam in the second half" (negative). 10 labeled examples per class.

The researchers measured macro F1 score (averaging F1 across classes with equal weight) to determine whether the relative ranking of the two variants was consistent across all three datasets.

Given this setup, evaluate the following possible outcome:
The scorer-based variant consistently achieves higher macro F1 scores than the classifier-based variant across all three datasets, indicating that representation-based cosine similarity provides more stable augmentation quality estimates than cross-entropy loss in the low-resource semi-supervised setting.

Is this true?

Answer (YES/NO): NO